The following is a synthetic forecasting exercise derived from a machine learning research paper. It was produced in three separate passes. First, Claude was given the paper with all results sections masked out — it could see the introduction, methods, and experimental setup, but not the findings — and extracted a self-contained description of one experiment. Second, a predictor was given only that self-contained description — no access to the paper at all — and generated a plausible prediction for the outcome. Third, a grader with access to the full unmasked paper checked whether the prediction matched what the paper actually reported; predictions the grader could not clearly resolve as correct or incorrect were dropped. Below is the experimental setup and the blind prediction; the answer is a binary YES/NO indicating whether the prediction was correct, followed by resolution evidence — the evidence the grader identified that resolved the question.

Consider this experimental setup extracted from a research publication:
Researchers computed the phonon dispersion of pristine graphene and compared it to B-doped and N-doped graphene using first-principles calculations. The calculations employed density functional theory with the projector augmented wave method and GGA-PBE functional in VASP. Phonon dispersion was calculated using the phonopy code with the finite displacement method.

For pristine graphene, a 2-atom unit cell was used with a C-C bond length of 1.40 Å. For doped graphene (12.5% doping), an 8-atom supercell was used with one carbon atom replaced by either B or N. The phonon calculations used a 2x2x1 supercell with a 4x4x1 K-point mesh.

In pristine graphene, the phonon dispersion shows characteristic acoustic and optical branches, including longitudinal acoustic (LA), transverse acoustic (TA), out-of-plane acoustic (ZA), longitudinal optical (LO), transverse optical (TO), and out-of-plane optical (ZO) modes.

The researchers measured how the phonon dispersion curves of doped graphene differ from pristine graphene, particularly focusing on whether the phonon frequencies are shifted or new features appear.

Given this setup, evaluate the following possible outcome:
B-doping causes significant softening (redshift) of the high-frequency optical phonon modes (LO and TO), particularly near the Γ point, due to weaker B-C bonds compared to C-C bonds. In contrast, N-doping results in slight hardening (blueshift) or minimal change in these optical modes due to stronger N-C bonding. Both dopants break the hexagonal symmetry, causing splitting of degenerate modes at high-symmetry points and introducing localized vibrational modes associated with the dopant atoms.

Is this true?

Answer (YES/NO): NO